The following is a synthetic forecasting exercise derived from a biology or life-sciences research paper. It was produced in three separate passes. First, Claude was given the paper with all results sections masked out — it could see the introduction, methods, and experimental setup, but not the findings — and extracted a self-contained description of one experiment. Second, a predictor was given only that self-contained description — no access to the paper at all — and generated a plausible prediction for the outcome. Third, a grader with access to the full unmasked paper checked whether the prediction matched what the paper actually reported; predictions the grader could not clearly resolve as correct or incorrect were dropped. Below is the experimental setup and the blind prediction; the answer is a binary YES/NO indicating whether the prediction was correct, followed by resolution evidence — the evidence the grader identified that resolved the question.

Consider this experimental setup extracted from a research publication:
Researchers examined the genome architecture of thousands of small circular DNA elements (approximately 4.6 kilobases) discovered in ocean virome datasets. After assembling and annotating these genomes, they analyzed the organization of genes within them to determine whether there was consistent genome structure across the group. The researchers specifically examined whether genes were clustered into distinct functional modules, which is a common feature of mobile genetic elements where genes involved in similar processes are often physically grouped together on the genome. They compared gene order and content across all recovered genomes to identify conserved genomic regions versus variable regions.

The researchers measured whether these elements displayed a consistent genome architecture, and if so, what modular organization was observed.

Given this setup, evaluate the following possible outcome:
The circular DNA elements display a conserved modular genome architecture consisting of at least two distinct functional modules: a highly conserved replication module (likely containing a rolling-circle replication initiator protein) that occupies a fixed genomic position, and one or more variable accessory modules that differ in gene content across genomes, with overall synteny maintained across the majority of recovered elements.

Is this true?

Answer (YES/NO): NO